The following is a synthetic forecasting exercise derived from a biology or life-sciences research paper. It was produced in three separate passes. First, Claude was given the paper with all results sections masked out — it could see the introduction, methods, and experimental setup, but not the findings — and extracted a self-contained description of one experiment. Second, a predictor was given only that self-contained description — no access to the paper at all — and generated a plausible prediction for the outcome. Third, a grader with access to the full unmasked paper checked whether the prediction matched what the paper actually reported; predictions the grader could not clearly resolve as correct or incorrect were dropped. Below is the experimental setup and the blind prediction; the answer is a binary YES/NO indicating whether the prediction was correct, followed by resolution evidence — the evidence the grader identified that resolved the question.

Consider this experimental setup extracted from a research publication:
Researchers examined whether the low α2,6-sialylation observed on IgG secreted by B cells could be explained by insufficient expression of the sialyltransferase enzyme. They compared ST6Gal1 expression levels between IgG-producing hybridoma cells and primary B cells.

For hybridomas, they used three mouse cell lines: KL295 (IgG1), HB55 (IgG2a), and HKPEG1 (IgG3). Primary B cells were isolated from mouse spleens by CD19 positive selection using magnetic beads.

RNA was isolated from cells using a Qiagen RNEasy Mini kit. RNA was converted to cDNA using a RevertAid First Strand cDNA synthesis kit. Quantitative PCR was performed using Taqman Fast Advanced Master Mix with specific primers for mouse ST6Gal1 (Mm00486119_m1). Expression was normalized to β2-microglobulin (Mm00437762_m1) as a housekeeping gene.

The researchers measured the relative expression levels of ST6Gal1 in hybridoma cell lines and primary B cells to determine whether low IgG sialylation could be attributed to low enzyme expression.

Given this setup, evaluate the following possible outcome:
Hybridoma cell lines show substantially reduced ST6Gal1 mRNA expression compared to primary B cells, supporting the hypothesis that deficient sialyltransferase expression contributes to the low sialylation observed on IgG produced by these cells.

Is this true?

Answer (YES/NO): NO